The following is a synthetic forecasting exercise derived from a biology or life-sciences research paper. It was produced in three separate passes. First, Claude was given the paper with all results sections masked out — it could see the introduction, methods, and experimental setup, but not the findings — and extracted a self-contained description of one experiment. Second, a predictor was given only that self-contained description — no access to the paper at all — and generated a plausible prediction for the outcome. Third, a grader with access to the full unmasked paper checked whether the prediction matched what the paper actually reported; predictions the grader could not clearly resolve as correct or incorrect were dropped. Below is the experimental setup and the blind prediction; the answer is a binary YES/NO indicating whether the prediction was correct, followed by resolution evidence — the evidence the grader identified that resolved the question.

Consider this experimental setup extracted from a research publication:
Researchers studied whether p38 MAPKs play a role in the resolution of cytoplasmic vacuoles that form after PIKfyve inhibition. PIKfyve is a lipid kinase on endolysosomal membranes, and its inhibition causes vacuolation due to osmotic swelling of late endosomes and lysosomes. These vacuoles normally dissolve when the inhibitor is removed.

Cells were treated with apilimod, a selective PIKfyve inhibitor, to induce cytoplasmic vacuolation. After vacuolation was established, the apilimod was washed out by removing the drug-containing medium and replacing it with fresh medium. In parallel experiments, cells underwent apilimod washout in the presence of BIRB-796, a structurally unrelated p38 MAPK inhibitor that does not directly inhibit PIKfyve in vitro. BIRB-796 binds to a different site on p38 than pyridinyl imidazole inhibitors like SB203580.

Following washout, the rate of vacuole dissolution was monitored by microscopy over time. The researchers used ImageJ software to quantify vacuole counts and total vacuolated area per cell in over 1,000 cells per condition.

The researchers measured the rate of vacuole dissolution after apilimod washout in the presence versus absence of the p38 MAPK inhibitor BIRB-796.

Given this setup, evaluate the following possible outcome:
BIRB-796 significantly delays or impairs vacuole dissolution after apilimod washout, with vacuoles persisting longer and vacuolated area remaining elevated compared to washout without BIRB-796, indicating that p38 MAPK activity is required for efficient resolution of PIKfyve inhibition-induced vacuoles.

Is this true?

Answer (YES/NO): YES